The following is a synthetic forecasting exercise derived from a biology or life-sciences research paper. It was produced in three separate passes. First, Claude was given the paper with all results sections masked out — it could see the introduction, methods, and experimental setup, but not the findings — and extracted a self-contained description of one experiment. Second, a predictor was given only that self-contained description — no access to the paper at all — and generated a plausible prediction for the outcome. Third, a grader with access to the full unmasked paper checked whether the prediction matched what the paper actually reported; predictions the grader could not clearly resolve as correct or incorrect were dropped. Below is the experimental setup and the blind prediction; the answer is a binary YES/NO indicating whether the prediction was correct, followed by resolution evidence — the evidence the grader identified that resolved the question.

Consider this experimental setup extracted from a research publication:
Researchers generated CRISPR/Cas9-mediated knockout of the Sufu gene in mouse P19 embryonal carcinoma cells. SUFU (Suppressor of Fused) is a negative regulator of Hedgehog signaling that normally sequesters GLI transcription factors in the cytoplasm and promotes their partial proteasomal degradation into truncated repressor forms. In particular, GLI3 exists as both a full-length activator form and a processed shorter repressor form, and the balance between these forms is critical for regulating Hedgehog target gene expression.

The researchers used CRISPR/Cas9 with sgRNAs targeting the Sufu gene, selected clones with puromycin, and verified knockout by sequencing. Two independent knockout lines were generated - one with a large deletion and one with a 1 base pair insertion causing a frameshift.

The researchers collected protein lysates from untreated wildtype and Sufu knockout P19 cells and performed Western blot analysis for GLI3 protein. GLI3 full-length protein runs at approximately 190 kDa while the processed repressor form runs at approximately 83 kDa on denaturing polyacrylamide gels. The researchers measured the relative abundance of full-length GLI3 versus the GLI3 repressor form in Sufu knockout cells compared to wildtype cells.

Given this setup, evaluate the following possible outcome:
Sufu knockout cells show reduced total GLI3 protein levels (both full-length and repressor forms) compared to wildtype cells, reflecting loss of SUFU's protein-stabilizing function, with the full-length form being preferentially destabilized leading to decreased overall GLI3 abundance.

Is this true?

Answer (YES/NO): NO